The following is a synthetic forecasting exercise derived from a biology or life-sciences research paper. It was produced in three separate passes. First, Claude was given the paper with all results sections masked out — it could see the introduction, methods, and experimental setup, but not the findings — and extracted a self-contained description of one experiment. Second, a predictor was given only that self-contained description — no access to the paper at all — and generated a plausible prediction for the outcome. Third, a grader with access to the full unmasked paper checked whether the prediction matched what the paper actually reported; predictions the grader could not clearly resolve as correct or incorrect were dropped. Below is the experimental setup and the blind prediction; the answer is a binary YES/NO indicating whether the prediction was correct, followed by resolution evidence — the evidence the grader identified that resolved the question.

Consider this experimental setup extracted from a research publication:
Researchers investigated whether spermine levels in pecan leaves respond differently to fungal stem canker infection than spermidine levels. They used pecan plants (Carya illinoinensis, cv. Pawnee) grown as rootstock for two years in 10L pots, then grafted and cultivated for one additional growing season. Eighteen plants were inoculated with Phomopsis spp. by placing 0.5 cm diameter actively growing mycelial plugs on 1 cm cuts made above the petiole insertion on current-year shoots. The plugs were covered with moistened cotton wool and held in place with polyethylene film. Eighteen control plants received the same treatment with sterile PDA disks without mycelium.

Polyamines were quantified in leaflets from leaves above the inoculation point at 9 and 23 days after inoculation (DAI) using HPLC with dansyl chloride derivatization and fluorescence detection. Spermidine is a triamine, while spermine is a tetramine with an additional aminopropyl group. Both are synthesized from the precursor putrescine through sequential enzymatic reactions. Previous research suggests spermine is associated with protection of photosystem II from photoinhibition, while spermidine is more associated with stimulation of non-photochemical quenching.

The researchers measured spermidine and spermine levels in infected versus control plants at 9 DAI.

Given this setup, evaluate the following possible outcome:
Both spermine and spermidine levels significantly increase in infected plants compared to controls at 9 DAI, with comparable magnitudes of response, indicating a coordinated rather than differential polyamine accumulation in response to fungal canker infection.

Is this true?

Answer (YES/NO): NO